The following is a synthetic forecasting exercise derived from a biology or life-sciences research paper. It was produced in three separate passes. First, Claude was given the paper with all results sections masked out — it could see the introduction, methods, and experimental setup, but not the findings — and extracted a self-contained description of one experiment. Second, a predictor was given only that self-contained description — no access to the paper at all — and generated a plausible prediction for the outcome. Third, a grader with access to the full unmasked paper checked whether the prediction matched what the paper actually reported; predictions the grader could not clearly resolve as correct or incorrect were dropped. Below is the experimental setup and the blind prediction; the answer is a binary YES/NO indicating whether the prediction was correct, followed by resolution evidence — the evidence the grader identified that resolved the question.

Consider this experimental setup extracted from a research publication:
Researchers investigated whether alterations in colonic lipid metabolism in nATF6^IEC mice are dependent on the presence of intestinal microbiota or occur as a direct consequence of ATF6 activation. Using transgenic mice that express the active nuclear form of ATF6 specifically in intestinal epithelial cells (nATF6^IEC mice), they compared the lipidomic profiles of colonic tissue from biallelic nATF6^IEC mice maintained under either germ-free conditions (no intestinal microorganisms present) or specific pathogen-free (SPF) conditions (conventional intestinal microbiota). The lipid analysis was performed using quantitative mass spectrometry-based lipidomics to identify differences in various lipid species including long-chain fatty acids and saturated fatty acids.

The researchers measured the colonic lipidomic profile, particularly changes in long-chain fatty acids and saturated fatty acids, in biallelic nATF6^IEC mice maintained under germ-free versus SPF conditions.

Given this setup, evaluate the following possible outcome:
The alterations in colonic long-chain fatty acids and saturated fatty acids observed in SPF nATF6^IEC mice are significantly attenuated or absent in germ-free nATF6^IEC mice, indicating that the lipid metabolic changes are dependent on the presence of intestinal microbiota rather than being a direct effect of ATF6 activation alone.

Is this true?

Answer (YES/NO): NO